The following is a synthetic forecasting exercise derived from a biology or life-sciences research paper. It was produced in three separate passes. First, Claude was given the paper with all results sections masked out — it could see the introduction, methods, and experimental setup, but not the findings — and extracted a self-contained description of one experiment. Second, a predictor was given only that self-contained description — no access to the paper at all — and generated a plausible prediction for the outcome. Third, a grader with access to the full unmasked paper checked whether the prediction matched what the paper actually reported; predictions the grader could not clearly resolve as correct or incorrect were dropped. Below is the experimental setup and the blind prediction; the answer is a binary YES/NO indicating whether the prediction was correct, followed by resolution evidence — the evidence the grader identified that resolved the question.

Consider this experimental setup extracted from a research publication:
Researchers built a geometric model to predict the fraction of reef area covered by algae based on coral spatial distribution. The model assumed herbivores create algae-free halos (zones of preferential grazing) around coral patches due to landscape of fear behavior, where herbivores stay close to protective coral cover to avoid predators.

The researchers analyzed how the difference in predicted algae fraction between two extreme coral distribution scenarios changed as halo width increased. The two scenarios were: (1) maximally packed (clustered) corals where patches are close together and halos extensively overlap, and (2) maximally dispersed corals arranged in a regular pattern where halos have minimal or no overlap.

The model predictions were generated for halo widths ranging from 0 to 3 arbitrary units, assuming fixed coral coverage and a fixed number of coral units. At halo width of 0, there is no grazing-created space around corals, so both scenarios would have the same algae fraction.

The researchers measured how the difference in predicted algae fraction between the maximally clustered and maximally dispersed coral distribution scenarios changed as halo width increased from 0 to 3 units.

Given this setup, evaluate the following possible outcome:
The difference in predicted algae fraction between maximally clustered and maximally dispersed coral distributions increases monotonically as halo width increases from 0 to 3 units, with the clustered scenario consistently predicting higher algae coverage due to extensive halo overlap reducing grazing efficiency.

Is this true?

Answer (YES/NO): YES